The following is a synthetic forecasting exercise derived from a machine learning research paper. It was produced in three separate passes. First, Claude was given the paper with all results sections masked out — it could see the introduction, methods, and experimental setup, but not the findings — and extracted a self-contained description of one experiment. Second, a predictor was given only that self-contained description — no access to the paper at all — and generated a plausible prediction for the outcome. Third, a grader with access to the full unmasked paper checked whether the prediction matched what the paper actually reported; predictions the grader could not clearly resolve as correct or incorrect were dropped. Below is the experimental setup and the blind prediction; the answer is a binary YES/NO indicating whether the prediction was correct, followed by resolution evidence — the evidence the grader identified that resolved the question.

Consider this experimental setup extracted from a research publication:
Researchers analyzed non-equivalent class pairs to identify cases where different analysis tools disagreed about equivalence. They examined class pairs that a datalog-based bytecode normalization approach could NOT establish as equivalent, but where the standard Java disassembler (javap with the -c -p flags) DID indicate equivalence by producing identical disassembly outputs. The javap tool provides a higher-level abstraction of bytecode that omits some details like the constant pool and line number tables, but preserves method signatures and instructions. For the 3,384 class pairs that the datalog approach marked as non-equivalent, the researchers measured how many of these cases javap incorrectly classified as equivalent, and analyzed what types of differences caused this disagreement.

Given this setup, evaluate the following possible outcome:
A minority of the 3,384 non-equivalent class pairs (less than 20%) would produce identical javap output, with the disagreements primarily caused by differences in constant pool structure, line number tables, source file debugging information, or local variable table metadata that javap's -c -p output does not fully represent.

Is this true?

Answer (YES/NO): NO